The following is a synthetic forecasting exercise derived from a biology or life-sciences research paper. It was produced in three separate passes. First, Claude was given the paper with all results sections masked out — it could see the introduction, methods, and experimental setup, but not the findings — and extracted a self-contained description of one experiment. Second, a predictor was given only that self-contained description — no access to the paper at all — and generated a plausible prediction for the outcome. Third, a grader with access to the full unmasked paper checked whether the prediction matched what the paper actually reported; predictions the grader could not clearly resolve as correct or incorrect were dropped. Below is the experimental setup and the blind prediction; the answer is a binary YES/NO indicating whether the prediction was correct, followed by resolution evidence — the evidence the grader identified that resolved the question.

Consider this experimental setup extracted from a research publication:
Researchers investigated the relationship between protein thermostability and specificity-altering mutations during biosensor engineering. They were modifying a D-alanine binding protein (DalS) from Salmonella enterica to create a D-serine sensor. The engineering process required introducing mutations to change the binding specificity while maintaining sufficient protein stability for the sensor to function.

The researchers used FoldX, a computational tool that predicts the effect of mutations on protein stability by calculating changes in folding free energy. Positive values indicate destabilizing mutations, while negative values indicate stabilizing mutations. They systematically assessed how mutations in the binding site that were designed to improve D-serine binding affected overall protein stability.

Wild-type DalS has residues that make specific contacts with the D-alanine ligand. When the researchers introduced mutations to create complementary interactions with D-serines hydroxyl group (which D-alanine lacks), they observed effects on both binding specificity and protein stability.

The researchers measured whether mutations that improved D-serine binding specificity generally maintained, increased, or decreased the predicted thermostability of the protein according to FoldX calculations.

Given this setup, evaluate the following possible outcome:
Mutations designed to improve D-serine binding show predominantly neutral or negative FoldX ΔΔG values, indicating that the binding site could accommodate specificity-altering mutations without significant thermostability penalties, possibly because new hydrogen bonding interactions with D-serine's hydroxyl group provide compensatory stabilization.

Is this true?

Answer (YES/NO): NO